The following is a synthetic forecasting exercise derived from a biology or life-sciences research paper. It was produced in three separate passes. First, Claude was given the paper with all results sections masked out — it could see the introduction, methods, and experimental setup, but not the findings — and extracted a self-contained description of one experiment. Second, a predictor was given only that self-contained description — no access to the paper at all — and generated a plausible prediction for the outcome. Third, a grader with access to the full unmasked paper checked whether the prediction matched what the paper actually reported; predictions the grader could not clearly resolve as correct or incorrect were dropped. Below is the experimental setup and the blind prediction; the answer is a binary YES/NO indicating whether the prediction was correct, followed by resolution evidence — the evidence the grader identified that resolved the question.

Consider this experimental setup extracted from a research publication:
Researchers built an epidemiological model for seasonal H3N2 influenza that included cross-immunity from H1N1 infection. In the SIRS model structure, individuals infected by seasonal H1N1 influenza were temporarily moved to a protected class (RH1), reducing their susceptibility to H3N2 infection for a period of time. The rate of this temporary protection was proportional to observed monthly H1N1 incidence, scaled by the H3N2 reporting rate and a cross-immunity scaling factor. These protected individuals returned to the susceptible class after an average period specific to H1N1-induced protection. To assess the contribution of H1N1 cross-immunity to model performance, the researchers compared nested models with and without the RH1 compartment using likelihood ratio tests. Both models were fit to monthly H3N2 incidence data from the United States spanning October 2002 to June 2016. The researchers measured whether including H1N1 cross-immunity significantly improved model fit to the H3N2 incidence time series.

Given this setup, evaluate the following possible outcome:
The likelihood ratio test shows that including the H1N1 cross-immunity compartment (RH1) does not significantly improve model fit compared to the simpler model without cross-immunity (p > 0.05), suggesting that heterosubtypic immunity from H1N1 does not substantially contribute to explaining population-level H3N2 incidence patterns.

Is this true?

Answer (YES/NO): NO